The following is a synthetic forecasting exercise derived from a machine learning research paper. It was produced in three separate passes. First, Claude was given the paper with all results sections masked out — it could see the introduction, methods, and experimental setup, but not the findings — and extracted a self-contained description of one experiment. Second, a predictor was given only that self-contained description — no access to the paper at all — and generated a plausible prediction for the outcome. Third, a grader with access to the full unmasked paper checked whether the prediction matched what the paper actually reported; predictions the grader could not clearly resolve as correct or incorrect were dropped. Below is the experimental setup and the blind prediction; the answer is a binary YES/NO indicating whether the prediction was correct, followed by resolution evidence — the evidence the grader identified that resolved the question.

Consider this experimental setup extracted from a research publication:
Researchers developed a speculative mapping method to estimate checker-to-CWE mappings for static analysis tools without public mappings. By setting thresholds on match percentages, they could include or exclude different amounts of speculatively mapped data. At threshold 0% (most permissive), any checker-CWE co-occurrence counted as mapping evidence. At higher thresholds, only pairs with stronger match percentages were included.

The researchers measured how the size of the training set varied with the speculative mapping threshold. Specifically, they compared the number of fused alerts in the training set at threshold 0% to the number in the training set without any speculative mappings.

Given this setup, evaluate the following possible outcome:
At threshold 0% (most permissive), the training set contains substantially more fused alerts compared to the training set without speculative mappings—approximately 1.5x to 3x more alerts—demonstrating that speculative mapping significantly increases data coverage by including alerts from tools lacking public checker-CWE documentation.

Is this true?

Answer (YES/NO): YES